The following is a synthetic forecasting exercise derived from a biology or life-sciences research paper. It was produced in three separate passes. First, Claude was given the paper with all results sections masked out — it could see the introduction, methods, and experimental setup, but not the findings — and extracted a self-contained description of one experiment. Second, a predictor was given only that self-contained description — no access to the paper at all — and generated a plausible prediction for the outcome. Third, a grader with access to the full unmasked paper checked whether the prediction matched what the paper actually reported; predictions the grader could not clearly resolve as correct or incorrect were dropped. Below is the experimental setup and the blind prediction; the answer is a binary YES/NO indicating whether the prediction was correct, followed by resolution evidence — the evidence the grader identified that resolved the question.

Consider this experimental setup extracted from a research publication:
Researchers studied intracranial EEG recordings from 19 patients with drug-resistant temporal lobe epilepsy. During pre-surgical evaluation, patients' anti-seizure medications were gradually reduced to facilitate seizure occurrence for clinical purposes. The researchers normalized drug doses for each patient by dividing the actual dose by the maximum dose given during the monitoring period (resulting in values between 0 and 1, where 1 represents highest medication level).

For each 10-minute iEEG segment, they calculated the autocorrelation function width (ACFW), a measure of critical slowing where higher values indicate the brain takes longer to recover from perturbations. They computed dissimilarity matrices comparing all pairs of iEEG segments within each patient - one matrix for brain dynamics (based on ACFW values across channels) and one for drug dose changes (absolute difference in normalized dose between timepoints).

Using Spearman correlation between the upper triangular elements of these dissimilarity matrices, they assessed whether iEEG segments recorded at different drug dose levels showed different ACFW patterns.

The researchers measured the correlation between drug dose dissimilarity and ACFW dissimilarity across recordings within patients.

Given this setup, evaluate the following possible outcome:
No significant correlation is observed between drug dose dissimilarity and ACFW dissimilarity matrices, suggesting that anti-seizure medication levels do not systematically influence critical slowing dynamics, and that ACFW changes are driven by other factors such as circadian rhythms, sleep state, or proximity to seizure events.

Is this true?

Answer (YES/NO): NO